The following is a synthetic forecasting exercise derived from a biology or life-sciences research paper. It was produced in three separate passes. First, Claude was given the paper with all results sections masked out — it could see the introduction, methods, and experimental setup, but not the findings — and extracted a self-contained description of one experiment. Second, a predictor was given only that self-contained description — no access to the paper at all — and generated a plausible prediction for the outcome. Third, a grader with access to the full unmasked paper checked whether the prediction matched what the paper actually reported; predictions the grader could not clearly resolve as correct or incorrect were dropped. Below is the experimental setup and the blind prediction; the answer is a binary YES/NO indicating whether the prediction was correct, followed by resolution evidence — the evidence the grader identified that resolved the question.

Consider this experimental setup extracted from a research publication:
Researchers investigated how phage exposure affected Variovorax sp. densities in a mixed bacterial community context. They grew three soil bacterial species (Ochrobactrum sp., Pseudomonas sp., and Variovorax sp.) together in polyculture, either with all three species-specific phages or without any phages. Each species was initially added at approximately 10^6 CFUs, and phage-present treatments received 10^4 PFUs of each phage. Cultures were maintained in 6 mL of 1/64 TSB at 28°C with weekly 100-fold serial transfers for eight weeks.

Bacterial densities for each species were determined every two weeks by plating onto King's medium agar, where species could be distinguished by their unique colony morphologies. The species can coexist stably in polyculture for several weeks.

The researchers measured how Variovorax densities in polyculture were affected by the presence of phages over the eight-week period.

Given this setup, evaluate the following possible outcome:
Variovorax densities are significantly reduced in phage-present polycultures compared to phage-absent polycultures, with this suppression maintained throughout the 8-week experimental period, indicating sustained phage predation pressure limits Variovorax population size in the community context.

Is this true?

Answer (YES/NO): NO